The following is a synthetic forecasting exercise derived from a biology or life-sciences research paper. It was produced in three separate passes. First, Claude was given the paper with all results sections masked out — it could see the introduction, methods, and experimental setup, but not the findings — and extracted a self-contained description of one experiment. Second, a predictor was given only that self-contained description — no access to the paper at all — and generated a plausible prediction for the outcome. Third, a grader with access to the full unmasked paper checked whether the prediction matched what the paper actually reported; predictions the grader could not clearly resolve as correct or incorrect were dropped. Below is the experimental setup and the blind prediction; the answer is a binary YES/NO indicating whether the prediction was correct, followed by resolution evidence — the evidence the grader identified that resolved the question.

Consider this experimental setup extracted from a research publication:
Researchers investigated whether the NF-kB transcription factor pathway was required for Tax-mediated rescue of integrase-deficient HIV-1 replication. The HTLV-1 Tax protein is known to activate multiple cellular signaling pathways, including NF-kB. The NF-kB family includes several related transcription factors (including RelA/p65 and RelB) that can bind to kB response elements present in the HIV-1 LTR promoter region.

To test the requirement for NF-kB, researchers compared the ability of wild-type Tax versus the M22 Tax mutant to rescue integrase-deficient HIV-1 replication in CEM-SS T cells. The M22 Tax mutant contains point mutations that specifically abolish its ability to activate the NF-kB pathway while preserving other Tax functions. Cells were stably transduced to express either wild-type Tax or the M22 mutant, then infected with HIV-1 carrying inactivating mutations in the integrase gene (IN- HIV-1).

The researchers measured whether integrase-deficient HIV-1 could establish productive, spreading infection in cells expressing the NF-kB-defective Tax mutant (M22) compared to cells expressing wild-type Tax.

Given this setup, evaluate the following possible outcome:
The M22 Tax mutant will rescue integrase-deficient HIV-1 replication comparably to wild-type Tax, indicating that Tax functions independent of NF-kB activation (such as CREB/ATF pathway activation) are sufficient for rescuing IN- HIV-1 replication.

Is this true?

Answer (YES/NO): NO